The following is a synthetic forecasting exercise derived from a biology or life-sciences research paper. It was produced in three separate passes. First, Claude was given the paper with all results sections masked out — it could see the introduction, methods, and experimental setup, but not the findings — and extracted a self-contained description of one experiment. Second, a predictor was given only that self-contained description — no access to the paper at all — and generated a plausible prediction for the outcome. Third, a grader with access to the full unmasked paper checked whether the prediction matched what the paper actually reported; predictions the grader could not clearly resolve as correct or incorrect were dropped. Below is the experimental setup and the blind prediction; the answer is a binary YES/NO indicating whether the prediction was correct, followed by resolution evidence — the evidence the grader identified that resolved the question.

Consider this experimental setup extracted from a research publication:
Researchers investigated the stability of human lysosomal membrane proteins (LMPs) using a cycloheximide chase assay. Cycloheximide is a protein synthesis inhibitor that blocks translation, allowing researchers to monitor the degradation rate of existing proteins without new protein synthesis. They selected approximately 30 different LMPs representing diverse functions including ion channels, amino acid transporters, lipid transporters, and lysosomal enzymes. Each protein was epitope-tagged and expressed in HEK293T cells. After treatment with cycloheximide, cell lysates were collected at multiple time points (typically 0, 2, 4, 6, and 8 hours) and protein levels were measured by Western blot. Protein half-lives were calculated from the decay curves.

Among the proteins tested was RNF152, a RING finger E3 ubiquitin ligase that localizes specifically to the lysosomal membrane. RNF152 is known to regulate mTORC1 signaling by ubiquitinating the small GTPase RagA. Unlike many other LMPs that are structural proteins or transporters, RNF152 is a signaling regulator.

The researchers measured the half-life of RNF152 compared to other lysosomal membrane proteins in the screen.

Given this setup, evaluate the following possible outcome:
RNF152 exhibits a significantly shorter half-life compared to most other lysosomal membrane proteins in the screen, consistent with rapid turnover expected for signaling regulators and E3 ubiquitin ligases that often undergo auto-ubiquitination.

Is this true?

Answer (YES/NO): YES